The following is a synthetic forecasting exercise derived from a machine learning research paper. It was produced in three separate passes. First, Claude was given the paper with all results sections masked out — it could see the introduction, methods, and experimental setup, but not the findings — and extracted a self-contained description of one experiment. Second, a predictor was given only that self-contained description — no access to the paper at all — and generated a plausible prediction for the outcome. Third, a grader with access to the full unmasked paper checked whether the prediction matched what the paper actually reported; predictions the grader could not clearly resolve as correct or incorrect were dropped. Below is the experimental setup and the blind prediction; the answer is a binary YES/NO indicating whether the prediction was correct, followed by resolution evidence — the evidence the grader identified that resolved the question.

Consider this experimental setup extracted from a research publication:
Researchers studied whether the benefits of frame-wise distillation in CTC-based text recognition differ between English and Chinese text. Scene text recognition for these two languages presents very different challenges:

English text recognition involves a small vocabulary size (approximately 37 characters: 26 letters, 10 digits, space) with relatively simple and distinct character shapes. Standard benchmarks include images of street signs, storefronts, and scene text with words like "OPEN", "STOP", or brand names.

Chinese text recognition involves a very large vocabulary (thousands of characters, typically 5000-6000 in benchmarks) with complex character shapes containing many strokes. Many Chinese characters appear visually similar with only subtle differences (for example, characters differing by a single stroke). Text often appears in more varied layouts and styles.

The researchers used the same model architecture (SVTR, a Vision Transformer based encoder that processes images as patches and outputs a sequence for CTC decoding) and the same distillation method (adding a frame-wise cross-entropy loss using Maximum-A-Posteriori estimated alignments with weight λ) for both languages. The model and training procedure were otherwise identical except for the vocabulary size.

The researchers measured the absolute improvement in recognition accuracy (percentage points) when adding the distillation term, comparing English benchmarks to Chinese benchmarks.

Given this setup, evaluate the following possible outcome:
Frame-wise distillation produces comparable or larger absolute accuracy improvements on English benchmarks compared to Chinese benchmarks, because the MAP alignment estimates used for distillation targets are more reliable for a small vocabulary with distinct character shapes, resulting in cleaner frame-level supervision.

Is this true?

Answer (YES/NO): NO